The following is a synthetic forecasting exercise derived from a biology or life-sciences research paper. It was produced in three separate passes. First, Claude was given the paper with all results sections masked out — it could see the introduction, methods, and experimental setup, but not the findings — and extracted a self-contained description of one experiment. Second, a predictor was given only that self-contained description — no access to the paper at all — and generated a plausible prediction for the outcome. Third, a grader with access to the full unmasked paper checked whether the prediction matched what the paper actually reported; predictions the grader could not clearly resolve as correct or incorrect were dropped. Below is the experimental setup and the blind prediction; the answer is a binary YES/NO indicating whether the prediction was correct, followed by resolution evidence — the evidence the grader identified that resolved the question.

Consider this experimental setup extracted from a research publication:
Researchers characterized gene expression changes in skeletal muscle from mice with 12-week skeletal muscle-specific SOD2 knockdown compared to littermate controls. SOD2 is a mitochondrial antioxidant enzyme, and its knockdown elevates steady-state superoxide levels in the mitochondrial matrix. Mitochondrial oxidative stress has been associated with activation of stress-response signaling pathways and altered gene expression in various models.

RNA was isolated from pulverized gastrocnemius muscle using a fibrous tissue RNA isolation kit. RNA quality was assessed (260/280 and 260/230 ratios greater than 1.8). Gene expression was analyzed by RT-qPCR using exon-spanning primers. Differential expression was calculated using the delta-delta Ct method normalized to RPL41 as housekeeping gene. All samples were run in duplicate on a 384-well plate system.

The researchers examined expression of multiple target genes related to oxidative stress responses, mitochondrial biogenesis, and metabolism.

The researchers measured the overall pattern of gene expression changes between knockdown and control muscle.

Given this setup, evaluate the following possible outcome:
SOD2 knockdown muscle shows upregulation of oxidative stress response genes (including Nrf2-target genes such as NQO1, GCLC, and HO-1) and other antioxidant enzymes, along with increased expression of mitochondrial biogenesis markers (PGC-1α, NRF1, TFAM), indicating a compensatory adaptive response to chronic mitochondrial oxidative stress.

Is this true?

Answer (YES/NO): NO